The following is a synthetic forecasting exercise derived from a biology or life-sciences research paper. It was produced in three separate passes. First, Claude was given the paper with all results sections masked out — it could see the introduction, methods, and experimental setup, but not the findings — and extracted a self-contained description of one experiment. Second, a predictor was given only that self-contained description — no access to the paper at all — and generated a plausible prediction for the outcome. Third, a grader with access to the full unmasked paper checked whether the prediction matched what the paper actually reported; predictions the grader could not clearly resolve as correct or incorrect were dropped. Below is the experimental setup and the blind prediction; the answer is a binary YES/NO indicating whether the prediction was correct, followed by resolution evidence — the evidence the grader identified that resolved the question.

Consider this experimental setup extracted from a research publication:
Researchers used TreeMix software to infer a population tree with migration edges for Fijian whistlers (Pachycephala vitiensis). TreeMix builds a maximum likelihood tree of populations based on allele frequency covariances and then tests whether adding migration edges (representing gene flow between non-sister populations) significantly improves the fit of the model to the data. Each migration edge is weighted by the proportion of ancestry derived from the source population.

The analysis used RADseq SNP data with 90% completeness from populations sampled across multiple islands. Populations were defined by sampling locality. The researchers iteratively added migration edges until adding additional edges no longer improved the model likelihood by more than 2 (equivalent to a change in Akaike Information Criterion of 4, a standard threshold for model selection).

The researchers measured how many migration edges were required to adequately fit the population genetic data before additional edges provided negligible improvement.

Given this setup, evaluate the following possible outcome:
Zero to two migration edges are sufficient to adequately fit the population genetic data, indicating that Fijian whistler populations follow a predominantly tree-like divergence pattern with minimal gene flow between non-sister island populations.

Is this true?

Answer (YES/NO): NO